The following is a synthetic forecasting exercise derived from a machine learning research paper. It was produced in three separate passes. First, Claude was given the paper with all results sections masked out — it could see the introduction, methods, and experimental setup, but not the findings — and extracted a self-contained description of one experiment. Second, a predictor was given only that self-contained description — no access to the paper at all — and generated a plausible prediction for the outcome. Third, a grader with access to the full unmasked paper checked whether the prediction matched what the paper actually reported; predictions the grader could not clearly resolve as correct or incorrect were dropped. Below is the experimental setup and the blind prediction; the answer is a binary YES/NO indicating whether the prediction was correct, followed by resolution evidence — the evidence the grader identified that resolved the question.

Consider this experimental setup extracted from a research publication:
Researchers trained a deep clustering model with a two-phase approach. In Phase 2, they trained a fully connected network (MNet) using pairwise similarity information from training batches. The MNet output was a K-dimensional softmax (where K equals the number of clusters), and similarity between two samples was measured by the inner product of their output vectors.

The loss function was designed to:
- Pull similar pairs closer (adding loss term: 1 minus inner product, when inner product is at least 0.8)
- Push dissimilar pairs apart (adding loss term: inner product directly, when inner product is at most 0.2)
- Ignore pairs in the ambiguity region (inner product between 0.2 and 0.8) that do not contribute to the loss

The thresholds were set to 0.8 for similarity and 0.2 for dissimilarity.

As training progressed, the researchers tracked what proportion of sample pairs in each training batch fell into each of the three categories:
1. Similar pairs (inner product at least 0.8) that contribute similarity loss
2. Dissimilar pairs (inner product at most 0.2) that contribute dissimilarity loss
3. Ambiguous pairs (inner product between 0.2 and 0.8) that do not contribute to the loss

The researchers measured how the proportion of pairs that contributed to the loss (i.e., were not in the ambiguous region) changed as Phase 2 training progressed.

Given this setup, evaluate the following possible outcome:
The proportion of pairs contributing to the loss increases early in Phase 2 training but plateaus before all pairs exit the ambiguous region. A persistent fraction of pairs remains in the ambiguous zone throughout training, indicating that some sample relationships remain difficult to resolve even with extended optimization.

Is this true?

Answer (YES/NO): NO